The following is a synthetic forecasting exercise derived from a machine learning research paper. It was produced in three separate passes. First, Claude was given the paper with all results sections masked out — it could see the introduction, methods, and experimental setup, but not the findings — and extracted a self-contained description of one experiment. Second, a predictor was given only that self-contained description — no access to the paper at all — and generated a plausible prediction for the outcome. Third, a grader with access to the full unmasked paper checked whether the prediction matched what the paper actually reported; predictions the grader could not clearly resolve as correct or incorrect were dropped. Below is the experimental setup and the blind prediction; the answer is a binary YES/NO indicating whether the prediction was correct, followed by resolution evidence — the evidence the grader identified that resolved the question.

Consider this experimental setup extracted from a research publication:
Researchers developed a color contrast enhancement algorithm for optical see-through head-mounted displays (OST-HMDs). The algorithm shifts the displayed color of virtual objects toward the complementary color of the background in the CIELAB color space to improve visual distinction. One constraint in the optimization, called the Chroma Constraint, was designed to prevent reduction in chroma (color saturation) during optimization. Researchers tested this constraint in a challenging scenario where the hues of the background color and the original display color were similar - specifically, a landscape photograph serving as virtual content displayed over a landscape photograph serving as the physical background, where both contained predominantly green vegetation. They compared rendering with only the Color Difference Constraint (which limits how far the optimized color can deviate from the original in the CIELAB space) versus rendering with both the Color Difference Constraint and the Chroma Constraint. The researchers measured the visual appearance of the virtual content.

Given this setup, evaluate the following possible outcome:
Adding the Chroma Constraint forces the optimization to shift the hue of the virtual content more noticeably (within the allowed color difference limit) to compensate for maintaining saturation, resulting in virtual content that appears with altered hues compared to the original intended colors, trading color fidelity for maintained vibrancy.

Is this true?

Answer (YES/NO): NO